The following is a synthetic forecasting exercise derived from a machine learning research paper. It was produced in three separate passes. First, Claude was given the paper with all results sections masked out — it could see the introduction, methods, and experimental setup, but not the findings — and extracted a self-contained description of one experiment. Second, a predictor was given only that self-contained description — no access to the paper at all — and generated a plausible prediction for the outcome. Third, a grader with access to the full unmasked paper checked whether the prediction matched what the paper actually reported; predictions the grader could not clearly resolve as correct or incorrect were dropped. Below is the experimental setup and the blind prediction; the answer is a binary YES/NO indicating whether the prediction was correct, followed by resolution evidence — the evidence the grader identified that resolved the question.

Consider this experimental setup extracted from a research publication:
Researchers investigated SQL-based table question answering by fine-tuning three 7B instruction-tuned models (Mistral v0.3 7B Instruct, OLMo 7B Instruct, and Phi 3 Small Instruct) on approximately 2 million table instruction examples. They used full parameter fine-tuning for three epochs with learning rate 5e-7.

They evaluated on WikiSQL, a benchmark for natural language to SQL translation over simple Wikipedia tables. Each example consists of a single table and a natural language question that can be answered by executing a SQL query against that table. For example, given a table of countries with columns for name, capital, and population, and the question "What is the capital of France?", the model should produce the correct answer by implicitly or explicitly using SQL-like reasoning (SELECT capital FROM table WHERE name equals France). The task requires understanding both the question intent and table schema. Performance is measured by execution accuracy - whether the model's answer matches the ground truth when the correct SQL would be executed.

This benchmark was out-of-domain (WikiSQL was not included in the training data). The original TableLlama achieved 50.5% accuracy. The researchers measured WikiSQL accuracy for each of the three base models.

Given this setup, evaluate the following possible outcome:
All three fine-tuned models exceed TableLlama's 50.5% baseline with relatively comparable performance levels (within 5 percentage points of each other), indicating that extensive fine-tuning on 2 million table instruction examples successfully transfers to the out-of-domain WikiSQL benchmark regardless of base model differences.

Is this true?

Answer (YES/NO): NO